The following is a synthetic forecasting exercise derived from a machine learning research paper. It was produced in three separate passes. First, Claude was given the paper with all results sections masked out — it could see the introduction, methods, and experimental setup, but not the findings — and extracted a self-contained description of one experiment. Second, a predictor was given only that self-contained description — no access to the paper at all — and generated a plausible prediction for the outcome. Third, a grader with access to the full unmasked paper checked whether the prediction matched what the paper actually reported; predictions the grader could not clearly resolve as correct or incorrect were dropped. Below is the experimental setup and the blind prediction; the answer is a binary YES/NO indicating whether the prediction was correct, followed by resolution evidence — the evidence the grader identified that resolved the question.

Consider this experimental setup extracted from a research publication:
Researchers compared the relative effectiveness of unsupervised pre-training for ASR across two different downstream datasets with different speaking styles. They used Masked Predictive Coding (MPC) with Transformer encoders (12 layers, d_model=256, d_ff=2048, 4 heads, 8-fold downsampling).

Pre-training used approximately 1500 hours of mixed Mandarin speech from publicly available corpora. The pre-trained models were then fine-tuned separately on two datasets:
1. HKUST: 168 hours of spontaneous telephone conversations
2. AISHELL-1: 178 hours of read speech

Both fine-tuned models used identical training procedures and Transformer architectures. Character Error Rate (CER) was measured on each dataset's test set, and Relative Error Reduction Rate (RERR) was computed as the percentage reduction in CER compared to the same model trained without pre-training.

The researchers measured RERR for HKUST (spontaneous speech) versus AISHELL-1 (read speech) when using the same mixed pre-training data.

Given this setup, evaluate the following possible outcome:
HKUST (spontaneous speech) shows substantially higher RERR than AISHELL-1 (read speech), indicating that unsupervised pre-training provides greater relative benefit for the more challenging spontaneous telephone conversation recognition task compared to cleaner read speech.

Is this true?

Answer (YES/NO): NO